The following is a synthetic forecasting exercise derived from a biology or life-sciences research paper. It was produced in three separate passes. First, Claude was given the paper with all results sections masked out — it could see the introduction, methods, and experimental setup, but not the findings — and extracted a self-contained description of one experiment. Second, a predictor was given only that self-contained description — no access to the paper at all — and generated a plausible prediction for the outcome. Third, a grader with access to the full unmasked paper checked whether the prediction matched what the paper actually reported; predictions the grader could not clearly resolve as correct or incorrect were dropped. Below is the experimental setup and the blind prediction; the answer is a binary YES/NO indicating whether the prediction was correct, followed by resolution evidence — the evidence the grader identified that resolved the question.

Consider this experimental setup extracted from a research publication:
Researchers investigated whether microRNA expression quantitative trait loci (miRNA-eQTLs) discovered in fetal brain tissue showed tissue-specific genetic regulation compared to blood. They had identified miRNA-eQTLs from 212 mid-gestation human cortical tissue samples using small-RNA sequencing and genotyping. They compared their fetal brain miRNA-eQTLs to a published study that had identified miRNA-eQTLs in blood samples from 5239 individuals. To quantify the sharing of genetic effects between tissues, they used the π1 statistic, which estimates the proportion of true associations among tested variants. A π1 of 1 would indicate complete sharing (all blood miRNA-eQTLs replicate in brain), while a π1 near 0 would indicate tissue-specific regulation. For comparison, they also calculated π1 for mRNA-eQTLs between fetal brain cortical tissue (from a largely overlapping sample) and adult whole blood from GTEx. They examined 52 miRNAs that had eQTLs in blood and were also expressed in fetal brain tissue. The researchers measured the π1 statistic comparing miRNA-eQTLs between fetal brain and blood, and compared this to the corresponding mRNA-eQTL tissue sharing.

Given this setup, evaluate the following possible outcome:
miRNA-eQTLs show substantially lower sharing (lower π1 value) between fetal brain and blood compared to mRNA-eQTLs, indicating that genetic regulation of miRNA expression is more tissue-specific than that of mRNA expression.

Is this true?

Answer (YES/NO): YES